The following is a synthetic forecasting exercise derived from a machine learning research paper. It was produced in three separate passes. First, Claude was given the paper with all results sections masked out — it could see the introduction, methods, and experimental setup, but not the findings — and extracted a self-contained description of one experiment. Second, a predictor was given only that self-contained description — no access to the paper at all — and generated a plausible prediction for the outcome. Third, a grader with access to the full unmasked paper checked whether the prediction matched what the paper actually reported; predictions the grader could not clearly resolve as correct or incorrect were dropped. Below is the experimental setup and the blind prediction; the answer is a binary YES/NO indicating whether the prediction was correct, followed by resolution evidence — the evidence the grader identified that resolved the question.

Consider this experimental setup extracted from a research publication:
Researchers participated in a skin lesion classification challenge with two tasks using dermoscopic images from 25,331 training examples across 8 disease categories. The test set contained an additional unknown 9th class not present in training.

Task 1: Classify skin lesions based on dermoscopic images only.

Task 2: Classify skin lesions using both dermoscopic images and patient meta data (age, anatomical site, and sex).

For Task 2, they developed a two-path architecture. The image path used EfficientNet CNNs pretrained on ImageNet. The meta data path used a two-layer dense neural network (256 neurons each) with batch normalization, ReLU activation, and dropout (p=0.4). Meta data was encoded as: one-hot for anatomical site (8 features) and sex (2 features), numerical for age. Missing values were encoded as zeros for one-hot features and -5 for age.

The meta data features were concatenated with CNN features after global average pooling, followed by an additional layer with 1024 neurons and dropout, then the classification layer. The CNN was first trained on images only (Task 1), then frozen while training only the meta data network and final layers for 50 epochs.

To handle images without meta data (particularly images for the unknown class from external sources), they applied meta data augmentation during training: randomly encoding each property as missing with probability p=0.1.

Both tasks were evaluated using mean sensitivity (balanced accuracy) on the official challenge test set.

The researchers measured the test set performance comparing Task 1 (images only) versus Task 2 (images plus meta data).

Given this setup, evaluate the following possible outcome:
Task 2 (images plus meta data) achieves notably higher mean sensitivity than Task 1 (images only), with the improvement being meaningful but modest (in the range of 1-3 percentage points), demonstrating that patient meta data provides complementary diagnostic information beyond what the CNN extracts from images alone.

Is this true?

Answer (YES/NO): NO